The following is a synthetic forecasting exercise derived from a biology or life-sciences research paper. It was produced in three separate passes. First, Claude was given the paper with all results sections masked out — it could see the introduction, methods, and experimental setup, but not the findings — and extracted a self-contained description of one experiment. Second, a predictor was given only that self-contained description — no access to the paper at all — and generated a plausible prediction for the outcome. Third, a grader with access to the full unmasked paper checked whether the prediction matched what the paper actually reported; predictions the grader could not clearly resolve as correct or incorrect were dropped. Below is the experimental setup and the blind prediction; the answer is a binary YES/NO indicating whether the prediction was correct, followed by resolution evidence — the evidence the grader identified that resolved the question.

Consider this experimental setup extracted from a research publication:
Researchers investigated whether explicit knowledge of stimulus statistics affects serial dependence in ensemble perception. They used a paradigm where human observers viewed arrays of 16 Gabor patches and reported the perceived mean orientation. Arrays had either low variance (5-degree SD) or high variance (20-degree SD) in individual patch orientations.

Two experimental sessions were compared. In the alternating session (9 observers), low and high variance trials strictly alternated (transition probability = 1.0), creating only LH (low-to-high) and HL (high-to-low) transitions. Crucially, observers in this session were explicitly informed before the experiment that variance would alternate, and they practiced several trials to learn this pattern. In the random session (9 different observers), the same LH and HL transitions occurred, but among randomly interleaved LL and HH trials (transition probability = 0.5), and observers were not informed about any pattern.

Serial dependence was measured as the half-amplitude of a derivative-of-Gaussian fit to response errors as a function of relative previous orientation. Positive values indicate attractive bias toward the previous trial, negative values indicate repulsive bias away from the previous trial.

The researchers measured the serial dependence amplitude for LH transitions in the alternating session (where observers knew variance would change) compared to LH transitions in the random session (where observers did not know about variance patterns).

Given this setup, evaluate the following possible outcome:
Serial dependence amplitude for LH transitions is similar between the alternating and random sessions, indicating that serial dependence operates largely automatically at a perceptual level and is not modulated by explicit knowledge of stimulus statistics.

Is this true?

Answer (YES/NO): YES